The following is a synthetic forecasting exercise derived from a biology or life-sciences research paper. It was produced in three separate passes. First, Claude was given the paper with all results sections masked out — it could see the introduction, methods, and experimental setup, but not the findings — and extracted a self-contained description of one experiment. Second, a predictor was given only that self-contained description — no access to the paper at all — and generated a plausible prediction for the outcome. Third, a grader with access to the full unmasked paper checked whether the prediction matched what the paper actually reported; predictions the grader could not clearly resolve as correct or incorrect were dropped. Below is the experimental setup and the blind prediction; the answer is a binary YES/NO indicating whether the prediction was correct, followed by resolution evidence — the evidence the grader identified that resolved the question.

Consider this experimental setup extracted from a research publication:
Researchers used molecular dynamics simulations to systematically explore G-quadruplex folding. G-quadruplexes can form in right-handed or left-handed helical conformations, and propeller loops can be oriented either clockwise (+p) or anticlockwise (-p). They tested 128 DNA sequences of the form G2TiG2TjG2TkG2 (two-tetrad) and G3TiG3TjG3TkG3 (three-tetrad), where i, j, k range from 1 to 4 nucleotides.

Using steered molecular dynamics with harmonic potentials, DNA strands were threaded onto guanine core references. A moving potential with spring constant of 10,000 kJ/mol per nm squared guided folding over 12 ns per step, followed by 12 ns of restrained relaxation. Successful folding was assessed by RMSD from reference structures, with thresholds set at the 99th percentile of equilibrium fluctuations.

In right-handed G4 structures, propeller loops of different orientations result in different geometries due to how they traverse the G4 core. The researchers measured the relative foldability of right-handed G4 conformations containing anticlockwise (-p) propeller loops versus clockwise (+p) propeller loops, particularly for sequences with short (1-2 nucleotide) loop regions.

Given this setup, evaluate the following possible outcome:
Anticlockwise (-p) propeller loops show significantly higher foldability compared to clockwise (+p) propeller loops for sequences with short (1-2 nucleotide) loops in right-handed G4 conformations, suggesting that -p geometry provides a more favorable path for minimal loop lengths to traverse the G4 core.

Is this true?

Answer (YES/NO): YES